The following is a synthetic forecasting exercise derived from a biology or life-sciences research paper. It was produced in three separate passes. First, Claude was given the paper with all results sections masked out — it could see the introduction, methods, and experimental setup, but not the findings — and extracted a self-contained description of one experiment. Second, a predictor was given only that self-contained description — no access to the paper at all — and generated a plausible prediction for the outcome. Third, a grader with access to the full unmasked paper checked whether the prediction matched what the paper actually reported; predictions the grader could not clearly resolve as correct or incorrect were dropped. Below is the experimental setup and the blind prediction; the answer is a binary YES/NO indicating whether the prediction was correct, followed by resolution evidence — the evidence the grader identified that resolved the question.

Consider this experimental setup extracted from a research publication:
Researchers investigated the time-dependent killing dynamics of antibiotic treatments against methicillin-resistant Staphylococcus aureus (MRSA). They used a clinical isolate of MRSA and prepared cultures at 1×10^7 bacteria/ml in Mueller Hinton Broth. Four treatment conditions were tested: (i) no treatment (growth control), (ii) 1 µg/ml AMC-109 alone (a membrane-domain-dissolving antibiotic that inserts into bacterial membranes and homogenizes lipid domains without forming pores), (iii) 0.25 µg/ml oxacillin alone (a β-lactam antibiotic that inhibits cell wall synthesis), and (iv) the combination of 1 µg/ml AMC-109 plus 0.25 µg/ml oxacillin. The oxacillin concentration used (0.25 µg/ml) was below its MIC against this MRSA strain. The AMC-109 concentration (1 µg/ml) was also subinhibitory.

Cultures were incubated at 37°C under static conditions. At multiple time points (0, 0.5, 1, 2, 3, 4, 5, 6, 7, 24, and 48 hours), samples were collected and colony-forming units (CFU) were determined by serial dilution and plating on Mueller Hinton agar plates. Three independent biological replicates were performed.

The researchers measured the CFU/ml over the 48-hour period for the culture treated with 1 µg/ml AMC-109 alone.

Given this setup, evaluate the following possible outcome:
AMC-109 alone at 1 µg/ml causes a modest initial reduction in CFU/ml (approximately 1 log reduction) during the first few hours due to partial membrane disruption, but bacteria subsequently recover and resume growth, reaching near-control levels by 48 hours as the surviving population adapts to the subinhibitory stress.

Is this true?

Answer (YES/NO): NO